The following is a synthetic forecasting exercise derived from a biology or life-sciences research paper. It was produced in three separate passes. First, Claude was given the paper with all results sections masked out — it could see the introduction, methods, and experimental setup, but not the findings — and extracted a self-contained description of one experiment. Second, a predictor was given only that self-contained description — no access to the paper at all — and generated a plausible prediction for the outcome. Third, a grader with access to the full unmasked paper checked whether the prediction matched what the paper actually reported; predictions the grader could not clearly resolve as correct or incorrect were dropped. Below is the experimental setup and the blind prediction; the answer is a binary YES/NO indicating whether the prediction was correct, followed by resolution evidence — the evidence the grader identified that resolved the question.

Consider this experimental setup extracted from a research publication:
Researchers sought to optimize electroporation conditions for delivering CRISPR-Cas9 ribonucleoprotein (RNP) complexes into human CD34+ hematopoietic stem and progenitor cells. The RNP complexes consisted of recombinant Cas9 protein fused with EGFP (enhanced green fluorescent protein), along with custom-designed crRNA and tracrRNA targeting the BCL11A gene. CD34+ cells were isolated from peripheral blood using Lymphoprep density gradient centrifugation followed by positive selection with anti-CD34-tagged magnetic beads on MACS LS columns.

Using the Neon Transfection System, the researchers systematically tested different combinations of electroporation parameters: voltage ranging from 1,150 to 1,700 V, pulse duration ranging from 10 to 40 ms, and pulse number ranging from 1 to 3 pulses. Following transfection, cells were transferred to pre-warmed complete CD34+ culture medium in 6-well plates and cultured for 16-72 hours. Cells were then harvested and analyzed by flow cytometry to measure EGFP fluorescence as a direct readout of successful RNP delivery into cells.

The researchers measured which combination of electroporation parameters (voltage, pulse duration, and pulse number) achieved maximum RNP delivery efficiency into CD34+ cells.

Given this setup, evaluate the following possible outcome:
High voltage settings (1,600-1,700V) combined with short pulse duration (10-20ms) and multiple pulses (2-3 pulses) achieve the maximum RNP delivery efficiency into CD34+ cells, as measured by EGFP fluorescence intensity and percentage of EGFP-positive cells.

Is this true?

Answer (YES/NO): YES